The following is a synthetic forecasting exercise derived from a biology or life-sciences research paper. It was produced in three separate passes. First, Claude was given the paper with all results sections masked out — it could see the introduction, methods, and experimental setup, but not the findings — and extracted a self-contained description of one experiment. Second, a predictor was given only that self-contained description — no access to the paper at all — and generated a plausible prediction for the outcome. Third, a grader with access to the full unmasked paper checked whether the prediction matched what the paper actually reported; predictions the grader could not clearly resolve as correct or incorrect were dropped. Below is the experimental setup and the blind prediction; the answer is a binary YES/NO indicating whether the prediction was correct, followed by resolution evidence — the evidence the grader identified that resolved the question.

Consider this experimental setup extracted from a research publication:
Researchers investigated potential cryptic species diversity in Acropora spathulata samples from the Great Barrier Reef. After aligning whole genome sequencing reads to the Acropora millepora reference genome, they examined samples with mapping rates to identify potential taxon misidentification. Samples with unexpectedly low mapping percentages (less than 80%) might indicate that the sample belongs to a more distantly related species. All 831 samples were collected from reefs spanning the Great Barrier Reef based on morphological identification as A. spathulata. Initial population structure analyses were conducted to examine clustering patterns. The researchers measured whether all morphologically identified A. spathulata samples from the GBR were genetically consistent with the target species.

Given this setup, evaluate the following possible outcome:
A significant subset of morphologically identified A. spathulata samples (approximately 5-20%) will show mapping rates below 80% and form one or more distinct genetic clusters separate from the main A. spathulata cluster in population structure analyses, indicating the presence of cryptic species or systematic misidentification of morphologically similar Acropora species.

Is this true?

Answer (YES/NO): NO